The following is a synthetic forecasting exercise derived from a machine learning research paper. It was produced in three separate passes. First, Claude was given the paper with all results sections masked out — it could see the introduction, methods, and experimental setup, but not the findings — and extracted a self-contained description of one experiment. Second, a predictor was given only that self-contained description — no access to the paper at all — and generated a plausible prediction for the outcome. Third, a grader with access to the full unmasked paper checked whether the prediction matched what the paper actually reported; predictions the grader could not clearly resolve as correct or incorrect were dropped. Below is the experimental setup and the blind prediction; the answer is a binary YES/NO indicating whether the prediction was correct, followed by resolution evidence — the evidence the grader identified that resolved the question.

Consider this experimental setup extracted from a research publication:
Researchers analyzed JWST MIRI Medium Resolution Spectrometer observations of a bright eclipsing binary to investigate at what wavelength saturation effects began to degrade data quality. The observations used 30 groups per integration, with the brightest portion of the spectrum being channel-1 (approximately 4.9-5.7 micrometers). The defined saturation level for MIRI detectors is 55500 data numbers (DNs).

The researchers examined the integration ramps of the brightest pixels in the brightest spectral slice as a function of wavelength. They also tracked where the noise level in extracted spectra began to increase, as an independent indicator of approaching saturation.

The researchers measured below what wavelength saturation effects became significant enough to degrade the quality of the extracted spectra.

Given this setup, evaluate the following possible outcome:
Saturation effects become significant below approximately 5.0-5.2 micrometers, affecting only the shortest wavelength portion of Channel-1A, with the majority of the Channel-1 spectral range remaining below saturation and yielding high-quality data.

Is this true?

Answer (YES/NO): YES